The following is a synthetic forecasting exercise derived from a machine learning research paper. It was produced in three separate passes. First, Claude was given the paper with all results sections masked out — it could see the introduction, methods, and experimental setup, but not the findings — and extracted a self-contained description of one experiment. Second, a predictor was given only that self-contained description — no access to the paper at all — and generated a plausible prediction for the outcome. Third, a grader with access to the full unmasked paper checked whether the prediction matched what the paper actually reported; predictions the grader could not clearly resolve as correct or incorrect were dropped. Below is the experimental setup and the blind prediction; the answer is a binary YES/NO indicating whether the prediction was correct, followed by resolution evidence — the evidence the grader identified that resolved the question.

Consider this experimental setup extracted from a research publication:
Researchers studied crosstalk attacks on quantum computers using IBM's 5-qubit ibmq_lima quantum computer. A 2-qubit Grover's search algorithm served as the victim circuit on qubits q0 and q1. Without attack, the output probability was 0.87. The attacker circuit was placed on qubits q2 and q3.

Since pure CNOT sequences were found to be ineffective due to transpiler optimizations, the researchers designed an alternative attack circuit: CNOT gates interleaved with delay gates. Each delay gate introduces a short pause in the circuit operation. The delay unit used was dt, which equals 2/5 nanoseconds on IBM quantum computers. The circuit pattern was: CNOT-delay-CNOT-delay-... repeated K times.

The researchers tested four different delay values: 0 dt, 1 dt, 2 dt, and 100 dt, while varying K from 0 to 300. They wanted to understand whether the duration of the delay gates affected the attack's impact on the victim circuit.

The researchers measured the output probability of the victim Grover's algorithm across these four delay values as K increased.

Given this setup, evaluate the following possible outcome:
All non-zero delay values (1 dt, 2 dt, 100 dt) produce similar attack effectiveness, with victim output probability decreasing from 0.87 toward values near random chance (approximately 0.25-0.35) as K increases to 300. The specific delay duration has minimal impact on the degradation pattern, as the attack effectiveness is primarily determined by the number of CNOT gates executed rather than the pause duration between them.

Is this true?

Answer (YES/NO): NO